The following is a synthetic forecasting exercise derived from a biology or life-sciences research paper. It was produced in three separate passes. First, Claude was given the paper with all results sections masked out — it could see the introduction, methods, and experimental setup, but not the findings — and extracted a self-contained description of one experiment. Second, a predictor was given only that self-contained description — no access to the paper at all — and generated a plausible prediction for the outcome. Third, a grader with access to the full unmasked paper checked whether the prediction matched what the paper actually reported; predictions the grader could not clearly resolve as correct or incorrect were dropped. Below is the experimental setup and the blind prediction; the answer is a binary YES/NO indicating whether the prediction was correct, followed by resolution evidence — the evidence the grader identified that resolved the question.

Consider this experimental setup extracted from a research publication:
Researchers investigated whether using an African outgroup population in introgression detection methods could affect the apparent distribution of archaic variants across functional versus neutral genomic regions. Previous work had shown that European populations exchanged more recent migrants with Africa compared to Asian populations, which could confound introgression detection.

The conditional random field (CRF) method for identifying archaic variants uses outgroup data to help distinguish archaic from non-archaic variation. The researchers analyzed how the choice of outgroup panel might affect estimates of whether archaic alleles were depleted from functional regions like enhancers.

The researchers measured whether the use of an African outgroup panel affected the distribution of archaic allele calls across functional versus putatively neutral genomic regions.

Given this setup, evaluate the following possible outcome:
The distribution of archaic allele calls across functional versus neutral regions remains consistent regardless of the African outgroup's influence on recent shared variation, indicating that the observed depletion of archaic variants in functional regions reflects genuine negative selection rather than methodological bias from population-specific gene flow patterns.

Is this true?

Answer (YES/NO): NO